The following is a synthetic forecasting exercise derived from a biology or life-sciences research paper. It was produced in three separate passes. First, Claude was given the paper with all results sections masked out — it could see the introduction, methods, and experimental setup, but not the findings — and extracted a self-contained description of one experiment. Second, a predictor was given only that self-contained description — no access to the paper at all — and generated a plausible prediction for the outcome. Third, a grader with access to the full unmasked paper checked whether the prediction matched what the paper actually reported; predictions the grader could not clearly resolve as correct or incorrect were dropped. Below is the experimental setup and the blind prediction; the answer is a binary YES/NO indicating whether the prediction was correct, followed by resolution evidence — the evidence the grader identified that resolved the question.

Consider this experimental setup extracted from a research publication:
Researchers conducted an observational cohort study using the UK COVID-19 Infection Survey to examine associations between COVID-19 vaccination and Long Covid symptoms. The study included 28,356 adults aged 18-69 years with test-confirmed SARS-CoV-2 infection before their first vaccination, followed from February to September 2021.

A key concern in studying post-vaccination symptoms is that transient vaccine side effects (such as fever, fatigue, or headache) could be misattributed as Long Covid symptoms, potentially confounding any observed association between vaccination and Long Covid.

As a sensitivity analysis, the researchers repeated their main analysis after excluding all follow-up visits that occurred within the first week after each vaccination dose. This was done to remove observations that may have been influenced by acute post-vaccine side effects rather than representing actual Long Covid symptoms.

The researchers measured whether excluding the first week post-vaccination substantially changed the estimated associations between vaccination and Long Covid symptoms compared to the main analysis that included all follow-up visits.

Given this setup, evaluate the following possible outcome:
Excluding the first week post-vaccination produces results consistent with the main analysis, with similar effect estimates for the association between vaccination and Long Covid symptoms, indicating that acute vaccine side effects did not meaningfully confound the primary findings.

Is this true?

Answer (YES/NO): YES